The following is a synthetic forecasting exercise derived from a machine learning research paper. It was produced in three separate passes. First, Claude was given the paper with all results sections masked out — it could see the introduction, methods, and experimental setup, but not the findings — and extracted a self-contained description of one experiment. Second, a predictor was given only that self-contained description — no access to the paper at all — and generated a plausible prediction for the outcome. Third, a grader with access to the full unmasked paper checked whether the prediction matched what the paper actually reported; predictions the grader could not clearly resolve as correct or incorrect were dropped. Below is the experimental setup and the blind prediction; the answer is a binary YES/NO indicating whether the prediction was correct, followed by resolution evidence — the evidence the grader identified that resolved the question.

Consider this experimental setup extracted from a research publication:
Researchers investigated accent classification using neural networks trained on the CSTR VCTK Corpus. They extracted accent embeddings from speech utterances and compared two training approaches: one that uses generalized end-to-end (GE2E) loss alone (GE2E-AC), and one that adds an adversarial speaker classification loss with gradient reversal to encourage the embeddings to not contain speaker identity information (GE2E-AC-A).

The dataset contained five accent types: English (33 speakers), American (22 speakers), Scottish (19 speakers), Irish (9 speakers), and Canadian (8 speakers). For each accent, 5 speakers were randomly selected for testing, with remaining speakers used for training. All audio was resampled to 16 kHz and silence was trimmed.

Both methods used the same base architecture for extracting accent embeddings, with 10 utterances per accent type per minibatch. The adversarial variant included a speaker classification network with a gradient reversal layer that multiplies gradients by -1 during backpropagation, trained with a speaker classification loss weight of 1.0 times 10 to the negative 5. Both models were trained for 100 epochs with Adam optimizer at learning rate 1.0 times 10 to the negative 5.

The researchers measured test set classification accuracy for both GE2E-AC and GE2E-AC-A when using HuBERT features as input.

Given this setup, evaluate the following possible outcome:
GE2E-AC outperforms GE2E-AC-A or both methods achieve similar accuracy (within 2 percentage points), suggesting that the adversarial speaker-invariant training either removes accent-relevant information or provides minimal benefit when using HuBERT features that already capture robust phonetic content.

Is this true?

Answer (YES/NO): YES